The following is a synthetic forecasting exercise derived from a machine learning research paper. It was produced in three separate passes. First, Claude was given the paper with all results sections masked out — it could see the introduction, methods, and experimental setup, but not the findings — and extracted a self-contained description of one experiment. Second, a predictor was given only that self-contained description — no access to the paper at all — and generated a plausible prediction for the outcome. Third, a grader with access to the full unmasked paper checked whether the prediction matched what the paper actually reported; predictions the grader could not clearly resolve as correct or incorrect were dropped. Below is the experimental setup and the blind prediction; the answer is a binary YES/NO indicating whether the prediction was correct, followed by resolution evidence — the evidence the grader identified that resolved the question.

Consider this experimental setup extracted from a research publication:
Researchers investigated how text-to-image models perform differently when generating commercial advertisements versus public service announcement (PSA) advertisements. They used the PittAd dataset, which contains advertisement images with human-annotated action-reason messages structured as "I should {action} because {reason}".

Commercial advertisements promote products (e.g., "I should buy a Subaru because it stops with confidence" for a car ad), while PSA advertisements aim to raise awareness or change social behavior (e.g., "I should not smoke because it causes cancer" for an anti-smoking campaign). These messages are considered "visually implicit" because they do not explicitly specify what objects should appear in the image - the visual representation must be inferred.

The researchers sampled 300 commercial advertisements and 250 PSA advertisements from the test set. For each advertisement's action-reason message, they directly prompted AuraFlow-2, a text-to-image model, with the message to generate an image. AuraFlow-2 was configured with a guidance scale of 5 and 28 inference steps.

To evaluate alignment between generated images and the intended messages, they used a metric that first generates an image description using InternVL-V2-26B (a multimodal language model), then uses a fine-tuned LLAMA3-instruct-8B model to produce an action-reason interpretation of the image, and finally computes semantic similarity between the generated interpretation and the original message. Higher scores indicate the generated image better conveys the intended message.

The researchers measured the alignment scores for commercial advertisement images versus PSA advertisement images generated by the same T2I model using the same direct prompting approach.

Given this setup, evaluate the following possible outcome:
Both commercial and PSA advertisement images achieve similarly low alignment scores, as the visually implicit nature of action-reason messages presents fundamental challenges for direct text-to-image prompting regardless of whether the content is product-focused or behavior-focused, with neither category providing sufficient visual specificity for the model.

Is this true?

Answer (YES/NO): NO